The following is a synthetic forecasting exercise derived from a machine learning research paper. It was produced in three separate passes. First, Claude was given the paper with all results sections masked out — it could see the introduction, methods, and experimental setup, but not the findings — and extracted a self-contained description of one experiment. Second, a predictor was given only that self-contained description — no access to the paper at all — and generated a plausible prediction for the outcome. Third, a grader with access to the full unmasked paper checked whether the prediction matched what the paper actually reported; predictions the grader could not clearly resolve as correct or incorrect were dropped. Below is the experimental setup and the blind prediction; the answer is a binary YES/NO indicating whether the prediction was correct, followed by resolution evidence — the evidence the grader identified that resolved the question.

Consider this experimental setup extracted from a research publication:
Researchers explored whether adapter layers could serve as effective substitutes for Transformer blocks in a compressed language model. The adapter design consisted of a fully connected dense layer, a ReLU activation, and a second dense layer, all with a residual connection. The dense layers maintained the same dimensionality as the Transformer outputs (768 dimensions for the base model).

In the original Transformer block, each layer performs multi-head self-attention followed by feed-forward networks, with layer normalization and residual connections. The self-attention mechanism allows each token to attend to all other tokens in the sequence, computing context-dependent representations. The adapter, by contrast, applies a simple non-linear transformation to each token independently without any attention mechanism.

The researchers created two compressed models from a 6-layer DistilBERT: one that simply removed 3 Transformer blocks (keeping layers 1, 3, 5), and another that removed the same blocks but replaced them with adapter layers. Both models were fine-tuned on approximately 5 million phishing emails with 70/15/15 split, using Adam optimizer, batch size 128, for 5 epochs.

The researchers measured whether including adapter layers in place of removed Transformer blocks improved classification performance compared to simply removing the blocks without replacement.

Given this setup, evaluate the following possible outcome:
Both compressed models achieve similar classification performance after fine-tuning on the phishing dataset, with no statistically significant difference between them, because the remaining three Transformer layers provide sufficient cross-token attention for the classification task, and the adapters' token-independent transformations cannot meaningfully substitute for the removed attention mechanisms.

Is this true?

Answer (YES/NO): NO